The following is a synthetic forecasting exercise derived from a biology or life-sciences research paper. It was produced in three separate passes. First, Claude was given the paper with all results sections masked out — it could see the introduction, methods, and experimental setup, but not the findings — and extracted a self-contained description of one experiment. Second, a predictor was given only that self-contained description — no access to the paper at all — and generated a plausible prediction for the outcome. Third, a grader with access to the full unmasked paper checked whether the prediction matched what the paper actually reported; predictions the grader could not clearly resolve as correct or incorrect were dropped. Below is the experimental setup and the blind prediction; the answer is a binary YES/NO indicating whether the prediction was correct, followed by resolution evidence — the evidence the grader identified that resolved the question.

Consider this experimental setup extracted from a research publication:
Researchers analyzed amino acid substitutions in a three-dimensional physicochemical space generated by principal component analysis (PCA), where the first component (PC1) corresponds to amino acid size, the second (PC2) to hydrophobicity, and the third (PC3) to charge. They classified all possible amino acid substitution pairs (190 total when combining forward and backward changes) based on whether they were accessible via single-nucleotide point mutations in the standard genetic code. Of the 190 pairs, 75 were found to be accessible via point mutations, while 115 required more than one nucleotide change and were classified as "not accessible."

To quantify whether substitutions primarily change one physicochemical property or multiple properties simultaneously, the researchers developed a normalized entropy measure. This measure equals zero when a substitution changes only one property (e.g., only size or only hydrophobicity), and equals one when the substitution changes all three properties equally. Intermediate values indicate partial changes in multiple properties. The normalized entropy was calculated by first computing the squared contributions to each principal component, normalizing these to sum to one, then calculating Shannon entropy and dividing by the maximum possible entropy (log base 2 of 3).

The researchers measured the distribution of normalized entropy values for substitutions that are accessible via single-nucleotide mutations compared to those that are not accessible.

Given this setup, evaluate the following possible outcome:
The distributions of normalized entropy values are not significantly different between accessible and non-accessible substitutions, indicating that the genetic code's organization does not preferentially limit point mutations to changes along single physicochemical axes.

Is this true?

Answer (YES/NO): NO